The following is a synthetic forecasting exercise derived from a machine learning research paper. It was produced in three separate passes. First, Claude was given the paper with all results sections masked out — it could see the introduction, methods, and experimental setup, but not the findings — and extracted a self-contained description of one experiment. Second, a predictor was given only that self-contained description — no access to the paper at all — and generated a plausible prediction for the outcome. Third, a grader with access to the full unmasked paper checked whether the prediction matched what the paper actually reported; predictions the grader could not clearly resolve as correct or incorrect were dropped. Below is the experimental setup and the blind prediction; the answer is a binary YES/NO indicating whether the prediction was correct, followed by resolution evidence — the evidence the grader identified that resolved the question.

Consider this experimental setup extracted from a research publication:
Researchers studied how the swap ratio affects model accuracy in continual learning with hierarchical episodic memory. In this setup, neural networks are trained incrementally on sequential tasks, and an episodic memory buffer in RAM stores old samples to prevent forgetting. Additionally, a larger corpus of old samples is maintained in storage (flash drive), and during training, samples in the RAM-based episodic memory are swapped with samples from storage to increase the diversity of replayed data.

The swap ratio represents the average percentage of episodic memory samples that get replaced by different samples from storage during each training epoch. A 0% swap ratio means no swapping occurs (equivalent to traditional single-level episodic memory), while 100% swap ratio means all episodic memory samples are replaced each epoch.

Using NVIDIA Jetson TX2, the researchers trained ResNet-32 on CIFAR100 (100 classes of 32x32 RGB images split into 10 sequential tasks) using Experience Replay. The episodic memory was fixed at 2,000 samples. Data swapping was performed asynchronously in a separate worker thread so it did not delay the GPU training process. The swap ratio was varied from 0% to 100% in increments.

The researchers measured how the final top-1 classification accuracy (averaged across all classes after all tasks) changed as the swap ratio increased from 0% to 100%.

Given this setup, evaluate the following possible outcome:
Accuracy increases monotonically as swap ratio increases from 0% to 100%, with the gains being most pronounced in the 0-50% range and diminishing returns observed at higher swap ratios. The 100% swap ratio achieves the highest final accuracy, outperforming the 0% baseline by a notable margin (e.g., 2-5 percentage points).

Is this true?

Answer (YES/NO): NO